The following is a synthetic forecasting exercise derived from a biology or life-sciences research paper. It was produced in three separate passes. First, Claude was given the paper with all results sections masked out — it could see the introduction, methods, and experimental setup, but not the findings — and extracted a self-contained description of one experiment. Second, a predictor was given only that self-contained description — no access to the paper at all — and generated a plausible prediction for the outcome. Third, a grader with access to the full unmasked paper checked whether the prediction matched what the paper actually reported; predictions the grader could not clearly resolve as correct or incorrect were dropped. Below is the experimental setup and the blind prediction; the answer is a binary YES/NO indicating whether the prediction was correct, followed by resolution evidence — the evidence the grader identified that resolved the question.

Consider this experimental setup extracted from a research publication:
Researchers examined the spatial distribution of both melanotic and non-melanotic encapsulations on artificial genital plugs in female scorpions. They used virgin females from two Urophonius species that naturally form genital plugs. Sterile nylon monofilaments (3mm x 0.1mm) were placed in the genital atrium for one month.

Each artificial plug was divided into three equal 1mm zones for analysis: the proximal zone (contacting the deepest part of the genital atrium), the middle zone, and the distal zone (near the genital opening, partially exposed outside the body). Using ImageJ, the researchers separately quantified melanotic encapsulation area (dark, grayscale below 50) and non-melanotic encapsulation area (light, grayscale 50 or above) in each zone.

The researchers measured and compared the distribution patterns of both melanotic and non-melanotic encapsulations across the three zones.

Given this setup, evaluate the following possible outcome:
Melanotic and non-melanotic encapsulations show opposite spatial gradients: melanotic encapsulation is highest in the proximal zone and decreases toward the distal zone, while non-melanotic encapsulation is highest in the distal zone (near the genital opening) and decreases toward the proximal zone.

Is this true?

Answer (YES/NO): NO